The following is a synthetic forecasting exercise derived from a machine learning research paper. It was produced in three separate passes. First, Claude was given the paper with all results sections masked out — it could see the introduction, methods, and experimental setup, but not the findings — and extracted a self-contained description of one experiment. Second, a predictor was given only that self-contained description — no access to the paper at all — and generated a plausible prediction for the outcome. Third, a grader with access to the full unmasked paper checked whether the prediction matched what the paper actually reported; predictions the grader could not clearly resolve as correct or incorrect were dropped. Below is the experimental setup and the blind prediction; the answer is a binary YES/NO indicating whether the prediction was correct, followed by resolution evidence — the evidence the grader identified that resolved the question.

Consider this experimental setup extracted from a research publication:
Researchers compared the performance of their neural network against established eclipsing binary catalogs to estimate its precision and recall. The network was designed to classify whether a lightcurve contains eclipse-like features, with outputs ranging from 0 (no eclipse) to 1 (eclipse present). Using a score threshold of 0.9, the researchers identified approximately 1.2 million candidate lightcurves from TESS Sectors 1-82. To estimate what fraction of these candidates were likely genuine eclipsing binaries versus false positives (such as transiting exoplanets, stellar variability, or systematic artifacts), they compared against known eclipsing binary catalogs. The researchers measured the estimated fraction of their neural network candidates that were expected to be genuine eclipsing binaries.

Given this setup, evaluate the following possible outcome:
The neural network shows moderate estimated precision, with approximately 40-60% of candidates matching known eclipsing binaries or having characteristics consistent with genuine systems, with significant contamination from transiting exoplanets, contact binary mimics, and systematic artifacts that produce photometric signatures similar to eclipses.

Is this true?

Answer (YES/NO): NO